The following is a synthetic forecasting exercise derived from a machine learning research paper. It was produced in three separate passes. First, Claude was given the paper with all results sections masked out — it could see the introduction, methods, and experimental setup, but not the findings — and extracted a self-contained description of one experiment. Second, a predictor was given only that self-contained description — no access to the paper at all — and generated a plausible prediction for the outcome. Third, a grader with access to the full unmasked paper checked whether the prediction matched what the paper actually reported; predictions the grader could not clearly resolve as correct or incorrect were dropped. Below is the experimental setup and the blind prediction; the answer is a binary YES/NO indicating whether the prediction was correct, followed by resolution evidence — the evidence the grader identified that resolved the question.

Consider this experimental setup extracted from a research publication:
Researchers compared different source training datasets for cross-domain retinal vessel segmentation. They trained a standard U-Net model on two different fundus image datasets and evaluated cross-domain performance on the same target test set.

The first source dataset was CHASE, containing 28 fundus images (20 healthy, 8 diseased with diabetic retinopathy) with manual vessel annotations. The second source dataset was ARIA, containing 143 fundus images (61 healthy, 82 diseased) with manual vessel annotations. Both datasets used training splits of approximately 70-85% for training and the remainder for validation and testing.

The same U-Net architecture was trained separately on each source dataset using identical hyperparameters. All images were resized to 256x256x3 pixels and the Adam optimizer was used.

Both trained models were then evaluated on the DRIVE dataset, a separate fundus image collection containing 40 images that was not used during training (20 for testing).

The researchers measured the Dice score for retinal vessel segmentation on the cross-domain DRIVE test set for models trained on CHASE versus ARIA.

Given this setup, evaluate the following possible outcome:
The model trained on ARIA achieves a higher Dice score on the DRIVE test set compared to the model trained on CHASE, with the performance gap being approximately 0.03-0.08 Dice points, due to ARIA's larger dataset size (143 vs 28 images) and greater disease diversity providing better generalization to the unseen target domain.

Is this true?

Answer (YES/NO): NO